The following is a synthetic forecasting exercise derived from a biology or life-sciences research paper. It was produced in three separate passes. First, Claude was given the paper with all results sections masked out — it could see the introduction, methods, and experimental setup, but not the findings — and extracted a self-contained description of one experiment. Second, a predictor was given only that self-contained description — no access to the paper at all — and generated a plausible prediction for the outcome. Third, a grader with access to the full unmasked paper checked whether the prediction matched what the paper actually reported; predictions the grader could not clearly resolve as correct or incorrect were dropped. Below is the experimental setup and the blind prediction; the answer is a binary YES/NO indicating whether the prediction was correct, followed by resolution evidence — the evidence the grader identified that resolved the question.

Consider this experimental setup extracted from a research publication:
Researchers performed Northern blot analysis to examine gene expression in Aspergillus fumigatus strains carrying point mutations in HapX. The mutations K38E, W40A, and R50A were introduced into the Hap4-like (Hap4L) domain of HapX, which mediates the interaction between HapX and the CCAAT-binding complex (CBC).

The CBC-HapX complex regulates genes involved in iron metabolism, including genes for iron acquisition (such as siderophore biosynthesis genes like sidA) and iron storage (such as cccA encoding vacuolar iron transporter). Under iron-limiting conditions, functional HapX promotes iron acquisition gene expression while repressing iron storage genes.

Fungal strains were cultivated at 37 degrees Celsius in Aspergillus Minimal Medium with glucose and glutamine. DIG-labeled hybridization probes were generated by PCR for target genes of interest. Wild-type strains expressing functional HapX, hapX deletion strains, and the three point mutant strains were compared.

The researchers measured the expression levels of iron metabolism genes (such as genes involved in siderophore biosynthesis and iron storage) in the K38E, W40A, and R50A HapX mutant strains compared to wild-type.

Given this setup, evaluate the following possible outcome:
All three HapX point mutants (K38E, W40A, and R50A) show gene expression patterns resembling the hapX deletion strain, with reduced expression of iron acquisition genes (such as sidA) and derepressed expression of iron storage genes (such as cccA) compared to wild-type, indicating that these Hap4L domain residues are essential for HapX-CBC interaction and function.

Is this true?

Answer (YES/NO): NO